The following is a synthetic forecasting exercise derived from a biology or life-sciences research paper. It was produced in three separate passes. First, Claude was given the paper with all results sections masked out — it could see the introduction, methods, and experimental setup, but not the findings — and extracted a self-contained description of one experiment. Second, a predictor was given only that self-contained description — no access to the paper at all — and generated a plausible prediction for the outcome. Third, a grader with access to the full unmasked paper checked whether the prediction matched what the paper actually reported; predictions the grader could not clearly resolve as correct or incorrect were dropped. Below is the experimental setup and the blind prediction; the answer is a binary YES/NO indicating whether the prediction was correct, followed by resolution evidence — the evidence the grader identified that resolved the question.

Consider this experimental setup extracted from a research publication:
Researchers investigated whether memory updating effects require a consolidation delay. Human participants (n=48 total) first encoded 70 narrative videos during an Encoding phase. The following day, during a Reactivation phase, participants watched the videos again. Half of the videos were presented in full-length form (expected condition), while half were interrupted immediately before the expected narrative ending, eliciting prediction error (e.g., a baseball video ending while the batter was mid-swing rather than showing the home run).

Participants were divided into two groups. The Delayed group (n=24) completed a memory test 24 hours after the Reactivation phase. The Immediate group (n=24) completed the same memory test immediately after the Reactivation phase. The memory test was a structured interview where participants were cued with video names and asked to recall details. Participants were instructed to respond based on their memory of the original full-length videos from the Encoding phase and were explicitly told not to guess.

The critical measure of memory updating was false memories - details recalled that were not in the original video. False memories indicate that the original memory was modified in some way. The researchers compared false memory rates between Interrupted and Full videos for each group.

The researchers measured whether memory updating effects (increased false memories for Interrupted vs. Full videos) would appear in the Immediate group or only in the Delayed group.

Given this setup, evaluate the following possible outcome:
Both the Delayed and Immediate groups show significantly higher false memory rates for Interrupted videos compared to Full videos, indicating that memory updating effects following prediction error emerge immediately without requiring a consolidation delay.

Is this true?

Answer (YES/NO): NO